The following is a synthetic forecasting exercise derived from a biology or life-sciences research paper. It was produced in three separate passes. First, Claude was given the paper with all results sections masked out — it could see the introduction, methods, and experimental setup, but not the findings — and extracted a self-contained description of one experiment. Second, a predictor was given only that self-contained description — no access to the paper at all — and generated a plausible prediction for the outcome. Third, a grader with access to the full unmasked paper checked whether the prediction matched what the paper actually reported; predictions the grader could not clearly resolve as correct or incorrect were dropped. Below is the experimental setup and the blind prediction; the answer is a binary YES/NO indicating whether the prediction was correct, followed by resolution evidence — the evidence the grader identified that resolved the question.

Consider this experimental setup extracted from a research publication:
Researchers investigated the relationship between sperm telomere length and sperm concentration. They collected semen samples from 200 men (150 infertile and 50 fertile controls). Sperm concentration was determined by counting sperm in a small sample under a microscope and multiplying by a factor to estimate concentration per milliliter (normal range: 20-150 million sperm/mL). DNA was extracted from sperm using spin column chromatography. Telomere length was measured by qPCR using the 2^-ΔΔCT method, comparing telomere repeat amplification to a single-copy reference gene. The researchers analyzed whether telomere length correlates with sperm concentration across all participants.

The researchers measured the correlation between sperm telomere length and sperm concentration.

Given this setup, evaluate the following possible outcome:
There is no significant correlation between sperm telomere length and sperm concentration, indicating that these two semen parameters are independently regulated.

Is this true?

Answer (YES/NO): NO